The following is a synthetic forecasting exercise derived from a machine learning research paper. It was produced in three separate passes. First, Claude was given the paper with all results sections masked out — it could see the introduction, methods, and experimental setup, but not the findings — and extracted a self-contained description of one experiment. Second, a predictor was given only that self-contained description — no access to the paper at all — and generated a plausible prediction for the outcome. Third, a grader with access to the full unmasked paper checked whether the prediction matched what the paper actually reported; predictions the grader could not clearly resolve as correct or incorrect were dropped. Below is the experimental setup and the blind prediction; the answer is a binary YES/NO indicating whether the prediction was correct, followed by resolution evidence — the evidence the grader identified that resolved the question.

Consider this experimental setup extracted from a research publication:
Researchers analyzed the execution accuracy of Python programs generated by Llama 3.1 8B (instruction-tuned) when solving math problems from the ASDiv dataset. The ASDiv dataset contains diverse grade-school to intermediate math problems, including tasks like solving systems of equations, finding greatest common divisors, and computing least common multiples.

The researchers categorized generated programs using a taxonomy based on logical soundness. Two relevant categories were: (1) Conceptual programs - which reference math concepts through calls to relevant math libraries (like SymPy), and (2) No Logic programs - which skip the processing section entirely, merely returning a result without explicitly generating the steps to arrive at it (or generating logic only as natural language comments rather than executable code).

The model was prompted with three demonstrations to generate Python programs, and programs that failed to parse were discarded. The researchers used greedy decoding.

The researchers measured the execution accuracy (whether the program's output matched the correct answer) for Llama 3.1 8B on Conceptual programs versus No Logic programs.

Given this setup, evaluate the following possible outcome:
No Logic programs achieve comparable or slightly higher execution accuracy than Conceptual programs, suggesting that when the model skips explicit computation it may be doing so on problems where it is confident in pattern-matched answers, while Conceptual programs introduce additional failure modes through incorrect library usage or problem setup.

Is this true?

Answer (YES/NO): NO